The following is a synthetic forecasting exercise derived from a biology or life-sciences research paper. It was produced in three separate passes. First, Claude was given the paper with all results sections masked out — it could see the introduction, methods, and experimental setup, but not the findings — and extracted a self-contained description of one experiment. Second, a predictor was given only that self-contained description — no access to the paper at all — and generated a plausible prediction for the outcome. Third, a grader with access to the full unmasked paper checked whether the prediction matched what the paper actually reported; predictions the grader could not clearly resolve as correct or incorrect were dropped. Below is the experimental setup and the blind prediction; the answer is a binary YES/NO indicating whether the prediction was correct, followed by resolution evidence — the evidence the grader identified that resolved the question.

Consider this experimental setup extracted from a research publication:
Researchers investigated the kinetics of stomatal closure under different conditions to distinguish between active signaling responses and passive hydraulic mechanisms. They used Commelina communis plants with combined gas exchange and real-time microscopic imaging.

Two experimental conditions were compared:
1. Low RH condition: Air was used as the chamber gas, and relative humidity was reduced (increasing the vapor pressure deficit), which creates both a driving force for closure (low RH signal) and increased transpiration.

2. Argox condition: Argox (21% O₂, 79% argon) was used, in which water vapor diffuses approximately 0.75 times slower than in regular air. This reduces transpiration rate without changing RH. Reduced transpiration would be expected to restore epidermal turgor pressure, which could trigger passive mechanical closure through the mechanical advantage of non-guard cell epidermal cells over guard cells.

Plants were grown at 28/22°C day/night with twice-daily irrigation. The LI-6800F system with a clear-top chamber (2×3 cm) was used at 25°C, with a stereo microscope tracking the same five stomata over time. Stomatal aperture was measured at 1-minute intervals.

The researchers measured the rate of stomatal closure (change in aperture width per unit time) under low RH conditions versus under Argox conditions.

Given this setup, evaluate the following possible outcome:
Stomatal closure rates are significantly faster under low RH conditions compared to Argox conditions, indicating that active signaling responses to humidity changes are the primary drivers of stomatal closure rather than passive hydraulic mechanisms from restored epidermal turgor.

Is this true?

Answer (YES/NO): YES